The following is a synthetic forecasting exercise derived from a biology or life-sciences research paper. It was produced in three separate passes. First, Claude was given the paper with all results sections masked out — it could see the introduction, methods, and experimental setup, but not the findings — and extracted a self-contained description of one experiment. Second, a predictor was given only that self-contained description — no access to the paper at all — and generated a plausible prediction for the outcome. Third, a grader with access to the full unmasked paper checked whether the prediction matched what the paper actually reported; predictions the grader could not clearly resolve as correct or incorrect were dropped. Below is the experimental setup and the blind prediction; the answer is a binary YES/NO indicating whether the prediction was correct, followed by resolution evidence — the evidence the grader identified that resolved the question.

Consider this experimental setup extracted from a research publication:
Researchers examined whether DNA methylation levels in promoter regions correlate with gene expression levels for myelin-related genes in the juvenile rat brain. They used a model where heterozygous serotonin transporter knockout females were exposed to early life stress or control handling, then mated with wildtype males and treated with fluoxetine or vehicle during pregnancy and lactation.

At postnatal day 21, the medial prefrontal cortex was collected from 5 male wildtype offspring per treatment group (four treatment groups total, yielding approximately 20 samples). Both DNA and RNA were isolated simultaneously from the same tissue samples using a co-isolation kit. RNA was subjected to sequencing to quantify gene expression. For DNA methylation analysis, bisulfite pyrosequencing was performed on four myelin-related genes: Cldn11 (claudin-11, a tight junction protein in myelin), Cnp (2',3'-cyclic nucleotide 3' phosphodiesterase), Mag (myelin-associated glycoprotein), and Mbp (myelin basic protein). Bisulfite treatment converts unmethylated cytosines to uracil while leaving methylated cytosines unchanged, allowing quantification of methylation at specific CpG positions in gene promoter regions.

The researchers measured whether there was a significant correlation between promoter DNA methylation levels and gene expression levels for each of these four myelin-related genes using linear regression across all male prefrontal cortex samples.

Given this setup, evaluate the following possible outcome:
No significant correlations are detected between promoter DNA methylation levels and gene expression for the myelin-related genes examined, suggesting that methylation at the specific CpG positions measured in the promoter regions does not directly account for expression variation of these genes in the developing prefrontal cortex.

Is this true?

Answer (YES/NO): NO